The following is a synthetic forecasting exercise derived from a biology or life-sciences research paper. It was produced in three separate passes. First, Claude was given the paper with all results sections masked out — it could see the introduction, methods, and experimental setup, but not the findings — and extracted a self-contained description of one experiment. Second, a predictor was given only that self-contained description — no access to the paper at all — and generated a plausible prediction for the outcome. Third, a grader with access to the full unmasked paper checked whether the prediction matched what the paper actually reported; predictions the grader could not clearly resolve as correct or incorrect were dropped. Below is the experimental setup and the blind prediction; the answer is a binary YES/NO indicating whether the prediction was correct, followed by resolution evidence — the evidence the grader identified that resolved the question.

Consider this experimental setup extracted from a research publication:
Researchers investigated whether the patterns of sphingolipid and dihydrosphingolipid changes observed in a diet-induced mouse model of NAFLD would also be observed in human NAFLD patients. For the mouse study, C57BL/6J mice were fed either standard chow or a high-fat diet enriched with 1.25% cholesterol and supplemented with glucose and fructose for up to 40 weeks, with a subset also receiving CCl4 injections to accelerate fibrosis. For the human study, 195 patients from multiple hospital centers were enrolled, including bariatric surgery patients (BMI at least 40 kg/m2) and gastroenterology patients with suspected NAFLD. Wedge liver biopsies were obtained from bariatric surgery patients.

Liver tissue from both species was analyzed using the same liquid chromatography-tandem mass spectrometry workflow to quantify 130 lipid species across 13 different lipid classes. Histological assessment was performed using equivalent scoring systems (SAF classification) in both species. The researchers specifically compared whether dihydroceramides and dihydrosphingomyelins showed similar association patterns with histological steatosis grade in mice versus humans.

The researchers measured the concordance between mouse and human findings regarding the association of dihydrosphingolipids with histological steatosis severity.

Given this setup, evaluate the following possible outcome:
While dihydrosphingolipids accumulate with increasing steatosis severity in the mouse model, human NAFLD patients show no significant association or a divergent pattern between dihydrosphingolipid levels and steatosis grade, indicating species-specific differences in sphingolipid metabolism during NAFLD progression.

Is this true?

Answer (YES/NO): NO